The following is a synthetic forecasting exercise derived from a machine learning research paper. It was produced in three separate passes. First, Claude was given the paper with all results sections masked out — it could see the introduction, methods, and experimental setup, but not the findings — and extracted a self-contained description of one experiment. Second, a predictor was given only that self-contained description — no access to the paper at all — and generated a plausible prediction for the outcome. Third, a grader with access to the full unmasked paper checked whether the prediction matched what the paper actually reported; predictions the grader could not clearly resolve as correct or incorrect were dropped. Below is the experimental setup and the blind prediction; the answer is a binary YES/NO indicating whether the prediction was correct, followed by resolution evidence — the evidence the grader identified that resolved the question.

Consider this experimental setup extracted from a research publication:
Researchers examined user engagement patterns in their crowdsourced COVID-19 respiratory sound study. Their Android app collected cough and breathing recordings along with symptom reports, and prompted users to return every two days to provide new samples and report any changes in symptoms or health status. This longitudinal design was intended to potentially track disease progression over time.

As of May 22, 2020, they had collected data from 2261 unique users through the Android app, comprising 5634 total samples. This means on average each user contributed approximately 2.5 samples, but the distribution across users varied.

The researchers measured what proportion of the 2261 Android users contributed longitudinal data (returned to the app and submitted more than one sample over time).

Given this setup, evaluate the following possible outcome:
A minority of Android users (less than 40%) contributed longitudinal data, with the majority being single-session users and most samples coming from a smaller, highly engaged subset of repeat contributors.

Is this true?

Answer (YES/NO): YES